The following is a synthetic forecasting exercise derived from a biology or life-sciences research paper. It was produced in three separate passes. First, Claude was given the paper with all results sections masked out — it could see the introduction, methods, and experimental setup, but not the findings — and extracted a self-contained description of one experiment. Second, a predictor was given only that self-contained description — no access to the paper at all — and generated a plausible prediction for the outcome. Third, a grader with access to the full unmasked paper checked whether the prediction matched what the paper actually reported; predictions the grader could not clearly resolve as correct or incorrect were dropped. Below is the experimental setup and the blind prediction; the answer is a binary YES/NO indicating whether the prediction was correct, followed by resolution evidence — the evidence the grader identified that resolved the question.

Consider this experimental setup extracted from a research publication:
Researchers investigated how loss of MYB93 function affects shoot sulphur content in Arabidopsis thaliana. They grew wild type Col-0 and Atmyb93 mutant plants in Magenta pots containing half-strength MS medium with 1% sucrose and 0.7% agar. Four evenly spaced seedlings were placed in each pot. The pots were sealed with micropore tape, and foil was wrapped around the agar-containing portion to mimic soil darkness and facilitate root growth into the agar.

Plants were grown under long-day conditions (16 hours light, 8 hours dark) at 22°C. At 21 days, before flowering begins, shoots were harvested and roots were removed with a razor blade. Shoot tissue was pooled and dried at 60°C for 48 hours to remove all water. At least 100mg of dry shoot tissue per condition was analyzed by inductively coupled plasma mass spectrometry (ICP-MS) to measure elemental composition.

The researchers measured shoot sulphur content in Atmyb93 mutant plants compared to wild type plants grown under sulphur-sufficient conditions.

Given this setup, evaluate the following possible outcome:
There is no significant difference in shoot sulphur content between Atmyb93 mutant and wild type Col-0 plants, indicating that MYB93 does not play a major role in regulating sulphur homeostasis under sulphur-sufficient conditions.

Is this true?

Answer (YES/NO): NO